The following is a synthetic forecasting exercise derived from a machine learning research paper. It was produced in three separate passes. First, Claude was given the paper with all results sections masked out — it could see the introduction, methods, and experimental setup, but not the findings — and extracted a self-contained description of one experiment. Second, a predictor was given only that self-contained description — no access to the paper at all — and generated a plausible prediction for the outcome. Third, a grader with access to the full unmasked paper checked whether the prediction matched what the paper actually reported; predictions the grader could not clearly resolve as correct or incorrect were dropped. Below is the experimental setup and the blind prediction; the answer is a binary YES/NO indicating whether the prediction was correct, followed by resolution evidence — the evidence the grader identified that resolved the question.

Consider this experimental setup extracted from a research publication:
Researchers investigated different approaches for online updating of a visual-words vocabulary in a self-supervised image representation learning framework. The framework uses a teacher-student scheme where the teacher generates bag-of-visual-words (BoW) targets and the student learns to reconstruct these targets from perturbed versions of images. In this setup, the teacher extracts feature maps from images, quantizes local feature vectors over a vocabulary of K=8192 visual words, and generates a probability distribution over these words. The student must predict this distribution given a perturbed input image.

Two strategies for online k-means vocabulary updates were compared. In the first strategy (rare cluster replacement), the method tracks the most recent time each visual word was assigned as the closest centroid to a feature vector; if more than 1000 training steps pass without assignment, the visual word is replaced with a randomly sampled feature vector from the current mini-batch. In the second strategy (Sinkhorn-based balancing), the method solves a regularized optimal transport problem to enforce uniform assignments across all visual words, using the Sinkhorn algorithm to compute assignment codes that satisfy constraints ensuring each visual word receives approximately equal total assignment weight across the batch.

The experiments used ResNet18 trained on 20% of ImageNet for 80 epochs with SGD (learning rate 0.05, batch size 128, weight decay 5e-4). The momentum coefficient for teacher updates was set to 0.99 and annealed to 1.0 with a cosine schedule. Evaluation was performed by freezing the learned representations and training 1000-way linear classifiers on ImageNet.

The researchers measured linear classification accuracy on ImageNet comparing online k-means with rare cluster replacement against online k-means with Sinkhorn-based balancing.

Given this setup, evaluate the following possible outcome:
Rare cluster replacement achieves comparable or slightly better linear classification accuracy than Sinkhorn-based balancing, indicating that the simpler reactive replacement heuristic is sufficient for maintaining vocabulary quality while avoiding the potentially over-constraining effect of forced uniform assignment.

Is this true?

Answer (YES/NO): NO